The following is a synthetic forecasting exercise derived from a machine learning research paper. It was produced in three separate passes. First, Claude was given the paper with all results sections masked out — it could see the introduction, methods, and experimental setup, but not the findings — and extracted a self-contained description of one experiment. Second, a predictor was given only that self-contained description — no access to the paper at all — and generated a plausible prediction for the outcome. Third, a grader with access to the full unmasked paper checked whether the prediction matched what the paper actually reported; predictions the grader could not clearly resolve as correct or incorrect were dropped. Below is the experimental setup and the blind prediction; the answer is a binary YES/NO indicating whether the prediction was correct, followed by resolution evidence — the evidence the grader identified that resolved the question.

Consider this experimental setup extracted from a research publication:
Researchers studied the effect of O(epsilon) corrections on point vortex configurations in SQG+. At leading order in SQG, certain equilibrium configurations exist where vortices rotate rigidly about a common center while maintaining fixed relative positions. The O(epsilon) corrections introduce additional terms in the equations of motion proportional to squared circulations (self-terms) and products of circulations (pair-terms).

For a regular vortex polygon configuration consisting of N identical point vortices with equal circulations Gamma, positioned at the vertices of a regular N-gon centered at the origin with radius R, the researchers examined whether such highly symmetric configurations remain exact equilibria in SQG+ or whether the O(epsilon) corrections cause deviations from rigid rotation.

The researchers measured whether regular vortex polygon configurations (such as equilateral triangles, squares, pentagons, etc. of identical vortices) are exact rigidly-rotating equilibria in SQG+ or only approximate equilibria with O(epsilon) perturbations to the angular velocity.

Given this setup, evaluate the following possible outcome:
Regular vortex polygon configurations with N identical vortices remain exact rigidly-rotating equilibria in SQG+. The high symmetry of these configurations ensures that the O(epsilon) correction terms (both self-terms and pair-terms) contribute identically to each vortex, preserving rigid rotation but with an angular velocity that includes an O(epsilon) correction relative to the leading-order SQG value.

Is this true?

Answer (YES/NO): YES